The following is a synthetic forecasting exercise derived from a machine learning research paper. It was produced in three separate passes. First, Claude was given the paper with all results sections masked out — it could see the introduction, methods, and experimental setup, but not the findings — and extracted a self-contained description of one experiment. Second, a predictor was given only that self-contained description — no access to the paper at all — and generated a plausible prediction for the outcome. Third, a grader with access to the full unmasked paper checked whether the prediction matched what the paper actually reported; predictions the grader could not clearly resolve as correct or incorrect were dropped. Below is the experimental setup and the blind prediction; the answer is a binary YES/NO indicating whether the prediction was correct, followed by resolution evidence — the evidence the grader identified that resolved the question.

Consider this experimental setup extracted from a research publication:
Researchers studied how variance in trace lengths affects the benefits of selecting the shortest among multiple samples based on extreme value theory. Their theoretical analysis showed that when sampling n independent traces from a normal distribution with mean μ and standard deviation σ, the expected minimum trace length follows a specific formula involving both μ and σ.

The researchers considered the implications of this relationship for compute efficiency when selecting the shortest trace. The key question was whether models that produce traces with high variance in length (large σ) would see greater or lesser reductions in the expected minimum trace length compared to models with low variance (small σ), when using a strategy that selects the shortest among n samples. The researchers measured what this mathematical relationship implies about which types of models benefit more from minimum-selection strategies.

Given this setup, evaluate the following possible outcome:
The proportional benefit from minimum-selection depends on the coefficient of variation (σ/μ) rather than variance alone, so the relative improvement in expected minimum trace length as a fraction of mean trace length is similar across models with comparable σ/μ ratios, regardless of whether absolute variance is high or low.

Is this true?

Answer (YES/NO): YES